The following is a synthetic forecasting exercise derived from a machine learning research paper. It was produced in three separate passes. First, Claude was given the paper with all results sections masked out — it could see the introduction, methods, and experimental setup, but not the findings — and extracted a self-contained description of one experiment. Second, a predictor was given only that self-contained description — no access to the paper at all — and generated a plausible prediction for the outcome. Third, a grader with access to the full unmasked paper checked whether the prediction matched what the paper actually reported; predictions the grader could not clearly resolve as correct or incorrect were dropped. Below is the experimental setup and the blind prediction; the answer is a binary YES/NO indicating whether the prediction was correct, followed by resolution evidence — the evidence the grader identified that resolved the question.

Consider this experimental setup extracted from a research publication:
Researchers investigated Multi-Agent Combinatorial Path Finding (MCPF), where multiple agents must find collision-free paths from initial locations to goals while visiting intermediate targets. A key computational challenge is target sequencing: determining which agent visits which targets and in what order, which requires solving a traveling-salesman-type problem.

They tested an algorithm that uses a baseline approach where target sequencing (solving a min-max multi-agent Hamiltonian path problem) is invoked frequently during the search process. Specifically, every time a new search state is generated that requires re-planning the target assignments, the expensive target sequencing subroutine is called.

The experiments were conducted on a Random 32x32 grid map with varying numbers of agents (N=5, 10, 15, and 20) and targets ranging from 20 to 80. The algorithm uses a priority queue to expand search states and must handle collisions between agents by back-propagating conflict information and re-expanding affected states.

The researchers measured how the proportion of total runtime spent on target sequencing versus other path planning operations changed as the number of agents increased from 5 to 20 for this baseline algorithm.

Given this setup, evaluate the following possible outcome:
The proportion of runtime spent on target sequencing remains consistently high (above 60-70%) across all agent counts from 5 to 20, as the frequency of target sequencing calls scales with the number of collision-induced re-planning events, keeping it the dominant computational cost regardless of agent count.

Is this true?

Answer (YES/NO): YES